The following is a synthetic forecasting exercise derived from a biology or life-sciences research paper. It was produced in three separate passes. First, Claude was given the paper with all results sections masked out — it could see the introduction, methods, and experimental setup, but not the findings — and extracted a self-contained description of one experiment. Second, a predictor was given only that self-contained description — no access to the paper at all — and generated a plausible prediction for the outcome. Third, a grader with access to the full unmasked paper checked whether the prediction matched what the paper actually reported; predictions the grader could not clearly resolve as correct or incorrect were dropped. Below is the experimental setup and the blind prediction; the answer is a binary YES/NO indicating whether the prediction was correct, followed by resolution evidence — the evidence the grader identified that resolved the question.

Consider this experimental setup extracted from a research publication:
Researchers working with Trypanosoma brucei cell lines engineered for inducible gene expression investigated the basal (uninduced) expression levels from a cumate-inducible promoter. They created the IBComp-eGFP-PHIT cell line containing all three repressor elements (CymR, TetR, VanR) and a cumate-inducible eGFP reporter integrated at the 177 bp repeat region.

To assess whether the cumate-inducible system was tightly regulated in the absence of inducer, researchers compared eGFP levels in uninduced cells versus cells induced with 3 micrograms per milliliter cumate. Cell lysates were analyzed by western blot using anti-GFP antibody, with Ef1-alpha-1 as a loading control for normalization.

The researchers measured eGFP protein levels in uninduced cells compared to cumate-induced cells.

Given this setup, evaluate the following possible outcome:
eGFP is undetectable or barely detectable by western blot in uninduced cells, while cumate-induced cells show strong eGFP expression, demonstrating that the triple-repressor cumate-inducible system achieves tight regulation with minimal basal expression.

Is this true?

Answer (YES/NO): YES